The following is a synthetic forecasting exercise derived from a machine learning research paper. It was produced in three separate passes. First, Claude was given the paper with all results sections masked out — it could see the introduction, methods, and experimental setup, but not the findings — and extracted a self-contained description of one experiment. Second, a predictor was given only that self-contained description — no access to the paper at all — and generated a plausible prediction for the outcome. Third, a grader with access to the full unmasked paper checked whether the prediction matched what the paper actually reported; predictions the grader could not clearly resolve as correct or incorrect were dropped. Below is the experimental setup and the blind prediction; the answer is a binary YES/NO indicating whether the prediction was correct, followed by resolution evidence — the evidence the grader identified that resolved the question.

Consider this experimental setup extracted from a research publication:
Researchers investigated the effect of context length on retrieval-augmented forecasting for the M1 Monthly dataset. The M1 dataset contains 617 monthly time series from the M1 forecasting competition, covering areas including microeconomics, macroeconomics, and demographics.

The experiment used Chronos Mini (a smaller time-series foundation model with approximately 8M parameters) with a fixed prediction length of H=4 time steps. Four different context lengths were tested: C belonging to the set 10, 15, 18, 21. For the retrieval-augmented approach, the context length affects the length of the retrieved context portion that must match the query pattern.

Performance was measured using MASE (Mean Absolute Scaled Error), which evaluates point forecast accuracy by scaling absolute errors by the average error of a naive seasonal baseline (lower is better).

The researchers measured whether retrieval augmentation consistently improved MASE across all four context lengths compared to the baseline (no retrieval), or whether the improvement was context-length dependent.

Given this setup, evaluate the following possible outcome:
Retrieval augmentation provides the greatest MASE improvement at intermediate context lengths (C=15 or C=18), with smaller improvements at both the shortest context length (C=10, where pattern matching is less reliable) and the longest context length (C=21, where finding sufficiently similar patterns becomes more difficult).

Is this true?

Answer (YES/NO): NO